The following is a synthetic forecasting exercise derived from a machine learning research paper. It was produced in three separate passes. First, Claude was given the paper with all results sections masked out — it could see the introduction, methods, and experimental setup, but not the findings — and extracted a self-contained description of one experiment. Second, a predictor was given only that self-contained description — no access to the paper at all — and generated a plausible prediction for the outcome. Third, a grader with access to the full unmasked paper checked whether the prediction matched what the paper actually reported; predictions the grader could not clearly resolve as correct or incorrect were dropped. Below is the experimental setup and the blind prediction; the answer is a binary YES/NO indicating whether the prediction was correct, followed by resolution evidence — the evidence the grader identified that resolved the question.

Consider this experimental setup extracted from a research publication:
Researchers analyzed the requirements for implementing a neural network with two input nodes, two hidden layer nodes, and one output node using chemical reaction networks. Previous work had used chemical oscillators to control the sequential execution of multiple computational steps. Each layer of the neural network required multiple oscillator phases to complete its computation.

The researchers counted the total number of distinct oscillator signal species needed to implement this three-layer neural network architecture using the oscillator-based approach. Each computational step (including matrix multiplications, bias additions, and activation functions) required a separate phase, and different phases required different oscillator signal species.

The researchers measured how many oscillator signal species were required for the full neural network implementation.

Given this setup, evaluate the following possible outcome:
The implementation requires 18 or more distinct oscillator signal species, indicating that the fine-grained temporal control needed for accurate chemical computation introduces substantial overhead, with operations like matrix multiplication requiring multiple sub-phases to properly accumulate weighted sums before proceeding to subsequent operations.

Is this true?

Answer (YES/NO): YES